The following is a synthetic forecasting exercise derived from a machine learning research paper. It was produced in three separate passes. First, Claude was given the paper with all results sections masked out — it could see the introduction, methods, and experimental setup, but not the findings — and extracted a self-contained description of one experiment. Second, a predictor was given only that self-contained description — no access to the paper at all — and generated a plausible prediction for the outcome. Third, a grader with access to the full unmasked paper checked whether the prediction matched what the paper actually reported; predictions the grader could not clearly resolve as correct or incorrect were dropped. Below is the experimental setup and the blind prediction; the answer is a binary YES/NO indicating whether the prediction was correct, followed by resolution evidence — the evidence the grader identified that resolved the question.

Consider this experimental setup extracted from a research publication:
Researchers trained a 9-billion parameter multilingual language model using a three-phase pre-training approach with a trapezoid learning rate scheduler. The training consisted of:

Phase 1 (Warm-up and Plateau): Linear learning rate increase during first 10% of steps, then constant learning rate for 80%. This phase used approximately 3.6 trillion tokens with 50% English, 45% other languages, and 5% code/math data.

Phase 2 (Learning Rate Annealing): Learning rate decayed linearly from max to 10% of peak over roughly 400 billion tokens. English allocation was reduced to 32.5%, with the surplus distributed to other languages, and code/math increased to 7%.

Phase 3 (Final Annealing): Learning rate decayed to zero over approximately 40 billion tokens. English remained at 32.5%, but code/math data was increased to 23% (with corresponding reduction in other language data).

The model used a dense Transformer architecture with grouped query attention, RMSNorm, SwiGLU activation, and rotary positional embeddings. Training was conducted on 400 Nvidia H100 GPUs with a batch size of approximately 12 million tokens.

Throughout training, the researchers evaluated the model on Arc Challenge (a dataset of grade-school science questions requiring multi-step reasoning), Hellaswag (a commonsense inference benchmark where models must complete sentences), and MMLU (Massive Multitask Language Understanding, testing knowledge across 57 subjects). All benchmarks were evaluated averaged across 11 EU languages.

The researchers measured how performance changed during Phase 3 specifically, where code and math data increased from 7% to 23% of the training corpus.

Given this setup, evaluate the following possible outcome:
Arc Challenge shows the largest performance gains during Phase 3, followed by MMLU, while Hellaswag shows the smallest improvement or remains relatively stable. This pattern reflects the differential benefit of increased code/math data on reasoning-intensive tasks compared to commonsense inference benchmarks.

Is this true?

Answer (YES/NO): NO